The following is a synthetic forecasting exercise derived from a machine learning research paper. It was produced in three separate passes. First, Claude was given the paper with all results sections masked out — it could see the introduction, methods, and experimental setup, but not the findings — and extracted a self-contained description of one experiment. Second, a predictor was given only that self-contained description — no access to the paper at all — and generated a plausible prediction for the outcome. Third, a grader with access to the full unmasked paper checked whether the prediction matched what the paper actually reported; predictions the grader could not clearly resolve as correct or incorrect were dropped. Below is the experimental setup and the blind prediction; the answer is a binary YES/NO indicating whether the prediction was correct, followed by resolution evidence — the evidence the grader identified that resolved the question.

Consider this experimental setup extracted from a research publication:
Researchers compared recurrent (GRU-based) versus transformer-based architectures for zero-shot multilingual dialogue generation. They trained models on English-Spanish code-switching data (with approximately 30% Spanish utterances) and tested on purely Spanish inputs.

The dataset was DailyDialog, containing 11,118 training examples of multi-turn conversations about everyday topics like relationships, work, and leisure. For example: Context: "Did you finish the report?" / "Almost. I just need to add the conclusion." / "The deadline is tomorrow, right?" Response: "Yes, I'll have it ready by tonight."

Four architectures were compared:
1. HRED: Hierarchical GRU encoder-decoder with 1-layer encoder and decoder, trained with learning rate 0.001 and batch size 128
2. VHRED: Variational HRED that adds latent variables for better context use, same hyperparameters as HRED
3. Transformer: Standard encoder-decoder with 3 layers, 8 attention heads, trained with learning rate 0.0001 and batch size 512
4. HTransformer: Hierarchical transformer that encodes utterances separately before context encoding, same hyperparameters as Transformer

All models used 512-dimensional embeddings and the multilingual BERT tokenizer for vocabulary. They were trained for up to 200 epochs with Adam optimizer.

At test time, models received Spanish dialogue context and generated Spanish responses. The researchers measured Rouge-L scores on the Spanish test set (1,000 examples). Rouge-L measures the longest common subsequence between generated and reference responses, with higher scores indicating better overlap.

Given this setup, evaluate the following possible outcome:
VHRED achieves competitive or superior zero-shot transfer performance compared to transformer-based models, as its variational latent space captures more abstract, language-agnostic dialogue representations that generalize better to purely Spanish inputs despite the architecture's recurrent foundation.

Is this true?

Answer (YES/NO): YES